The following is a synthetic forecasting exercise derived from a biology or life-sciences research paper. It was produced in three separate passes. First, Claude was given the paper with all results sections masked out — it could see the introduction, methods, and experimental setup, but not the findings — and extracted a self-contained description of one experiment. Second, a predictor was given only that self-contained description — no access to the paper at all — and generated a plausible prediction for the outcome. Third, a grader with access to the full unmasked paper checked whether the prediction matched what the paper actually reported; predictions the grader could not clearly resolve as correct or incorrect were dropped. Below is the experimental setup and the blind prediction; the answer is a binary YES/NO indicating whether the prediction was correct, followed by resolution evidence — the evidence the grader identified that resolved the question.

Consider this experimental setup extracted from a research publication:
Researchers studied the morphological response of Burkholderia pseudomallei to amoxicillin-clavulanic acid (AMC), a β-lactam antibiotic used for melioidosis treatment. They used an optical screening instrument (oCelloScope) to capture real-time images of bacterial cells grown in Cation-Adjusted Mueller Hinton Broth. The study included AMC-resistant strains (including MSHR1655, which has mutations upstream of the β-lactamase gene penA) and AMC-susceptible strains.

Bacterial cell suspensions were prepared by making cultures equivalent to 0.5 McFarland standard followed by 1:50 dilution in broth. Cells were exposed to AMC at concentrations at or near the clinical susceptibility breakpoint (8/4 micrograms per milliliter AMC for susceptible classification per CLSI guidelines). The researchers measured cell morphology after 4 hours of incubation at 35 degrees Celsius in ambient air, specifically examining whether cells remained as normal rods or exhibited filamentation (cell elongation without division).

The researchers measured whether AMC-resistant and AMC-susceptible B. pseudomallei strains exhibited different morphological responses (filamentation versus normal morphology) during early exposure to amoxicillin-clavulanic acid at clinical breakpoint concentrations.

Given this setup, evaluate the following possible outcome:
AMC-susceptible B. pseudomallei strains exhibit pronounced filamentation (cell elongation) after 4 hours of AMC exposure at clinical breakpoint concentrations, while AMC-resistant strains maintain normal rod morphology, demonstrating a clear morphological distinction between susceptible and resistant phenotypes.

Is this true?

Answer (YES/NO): NO